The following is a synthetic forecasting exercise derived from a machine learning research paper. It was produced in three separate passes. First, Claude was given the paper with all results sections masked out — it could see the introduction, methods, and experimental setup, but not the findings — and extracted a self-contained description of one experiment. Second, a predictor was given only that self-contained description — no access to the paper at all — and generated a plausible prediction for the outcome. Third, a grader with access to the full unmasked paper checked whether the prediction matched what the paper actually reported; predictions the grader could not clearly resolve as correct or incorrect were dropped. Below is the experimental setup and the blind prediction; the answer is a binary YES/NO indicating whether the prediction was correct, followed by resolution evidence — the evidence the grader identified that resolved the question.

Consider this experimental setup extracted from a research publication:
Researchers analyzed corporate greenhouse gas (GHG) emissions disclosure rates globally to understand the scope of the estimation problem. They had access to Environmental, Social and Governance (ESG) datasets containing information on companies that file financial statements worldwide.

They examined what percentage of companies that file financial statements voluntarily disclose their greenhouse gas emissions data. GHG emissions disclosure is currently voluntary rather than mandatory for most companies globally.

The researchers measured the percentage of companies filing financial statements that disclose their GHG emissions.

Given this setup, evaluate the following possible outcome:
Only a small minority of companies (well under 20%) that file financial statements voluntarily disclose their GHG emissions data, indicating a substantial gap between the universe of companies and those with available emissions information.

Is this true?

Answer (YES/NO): YES